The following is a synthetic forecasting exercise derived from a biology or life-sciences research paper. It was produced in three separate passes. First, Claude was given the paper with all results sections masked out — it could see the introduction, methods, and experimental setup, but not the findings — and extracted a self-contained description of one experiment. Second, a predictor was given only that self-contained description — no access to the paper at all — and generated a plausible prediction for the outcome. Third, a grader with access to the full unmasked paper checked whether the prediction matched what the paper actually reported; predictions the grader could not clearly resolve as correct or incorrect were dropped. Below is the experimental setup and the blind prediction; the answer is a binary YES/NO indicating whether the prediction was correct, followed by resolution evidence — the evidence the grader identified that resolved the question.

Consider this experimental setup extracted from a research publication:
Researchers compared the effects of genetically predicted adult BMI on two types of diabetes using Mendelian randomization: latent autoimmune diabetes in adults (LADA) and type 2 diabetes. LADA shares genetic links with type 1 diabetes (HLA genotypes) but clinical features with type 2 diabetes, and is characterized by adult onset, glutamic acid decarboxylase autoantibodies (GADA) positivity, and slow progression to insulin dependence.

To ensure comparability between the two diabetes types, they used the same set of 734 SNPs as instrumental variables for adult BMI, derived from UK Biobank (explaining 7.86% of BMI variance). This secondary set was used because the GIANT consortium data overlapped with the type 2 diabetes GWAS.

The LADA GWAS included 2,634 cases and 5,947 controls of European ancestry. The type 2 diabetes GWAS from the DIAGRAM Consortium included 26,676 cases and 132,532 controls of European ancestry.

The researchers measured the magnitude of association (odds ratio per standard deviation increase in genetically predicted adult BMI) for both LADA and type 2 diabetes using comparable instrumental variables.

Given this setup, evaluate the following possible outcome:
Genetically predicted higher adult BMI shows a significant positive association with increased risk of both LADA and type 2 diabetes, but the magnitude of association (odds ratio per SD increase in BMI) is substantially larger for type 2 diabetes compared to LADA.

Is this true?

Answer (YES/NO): YES